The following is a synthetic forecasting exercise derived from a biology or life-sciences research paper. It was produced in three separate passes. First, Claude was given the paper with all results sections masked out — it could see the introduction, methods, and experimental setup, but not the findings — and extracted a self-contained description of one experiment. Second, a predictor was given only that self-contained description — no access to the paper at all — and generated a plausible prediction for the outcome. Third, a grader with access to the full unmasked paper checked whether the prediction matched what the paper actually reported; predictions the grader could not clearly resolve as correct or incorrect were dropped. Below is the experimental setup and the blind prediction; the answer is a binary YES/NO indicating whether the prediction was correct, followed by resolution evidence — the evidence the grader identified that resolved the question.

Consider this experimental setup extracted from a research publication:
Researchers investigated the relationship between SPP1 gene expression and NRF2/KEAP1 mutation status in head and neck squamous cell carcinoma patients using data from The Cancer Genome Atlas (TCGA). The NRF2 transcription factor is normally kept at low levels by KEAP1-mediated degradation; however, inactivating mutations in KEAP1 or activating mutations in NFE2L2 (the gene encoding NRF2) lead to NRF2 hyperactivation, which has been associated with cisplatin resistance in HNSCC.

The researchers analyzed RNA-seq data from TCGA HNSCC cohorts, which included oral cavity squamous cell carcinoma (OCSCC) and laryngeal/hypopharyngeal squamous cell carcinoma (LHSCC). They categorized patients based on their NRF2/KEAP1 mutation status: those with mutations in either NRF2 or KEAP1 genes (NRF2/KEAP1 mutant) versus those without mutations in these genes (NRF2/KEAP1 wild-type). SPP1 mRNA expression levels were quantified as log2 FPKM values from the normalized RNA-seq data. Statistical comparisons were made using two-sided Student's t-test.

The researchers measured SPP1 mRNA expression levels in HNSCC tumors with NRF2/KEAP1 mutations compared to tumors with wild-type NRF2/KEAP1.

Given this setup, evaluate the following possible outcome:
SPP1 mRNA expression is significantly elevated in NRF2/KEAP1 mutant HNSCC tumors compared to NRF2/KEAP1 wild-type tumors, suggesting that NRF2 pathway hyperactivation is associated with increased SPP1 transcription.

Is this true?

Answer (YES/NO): YES